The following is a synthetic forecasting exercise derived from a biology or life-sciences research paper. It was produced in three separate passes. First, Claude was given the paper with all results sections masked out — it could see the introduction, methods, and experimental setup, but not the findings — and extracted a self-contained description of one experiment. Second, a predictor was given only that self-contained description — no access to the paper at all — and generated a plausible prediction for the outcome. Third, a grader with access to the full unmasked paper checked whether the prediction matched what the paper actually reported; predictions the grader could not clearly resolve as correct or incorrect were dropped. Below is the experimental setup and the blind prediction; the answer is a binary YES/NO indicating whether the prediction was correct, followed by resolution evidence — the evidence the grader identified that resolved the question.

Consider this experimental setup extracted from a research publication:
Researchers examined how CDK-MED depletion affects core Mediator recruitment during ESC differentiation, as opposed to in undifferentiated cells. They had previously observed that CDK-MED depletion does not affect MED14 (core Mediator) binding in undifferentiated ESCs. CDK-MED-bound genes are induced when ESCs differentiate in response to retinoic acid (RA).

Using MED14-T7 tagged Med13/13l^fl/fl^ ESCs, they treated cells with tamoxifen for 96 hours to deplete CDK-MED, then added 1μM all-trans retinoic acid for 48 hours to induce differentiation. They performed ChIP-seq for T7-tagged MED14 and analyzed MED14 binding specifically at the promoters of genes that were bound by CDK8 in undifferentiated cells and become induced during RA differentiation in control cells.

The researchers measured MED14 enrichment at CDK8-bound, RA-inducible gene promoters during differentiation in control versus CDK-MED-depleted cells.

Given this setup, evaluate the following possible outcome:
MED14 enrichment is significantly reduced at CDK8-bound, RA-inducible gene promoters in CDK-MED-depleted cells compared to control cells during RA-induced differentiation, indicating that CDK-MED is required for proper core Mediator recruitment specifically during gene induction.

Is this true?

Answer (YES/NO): YES